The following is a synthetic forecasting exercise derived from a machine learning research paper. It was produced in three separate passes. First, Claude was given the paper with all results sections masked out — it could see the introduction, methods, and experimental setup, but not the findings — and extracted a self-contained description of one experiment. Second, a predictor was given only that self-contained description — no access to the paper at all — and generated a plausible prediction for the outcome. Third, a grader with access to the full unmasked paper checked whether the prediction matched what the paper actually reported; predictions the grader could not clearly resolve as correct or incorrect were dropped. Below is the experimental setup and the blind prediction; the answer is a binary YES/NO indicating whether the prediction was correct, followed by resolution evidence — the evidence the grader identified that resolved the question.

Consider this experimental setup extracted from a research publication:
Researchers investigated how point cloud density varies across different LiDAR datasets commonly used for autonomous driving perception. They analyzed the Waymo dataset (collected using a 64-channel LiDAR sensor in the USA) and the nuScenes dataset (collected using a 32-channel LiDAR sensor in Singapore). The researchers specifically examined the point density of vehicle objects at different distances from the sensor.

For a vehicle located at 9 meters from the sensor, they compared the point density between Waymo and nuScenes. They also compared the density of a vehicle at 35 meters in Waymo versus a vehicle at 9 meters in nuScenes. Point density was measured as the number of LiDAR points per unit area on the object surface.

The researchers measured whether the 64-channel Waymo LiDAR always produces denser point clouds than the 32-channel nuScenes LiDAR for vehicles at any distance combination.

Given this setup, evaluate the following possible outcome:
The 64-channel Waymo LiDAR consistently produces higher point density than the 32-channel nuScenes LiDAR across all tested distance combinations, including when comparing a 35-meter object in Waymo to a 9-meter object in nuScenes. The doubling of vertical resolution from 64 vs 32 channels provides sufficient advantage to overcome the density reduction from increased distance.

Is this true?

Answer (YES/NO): NO